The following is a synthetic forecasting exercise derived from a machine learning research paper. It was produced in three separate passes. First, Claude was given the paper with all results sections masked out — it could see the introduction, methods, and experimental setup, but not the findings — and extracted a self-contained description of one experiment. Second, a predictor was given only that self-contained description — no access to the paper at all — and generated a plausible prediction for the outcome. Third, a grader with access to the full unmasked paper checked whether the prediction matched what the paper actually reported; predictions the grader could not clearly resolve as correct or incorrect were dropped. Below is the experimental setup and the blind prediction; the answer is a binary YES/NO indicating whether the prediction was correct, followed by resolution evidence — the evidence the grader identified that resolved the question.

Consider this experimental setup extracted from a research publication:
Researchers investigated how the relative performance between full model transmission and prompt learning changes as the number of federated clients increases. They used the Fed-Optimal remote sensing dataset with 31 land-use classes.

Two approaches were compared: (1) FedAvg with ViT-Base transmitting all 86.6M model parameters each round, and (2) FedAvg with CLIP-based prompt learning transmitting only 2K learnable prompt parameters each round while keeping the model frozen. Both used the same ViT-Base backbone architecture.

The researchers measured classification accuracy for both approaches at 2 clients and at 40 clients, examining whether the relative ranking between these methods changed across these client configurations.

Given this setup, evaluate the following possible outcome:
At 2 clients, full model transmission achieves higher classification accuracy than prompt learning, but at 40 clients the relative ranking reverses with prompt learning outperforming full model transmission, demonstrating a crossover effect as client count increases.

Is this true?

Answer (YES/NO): NO